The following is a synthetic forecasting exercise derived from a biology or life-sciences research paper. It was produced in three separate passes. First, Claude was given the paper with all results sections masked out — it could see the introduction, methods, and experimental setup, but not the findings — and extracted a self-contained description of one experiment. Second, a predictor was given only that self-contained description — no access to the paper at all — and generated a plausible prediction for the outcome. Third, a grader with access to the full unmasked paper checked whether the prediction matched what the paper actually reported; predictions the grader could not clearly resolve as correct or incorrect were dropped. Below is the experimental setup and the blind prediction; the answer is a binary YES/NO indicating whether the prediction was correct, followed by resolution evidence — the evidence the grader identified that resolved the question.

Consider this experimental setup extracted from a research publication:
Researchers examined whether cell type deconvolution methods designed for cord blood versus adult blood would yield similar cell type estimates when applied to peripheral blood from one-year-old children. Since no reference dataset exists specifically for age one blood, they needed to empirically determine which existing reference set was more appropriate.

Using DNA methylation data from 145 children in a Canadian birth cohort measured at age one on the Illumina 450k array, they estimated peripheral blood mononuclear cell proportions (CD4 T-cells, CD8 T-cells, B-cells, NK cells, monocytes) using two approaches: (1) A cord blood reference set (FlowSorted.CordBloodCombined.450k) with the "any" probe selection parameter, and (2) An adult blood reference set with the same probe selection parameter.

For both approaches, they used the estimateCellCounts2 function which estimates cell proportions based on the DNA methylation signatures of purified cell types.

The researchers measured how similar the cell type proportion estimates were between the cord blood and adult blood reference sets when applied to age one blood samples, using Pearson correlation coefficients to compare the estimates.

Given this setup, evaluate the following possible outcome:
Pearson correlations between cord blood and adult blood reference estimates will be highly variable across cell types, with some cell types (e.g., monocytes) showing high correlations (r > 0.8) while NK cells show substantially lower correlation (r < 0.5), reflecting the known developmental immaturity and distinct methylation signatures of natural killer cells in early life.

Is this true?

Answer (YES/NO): NO